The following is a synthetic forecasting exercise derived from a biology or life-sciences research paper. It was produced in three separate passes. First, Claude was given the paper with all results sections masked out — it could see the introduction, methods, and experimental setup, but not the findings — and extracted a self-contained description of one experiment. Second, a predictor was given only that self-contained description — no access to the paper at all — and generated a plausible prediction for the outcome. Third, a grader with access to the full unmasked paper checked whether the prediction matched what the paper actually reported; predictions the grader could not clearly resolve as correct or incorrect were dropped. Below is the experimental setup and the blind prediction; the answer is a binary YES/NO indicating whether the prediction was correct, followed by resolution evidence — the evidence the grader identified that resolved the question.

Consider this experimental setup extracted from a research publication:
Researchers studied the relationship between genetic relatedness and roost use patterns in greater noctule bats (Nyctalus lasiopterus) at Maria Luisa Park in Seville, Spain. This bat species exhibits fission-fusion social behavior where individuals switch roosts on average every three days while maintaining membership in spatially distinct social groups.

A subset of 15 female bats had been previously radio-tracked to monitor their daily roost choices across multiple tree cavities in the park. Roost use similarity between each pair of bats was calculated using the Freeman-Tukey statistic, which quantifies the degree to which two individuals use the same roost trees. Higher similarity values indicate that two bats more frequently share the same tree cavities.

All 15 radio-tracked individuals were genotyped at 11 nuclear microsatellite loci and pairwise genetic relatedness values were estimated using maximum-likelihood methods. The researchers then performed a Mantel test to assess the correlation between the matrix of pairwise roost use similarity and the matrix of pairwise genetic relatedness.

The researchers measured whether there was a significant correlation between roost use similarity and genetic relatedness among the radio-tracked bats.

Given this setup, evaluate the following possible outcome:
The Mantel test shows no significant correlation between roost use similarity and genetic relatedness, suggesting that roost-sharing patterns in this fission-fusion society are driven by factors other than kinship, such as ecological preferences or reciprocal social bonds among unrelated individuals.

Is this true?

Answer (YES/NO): YES